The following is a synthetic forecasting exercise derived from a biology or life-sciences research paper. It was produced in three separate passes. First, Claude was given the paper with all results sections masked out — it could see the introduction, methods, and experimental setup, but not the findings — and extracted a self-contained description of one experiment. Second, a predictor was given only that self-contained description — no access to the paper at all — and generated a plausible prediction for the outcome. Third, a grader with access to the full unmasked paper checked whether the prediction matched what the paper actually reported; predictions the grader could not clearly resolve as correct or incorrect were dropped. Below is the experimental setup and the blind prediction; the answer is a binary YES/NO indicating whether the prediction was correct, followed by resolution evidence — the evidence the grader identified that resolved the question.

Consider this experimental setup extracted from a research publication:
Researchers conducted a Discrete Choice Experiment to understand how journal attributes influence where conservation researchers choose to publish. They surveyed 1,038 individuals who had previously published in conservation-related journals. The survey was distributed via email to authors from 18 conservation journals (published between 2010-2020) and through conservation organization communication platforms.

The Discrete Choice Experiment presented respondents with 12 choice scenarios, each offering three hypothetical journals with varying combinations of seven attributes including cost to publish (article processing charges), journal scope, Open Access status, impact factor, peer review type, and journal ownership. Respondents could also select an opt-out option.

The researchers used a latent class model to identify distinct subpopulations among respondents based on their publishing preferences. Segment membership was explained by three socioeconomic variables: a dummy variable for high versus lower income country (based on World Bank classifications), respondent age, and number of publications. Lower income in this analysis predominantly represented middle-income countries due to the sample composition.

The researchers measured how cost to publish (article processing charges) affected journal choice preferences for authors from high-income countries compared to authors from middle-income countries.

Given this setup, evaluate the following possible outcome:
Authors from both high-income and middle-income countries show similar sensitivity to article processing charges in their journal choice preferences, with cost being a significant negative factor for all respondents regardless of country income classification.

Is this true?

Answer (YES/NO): YES